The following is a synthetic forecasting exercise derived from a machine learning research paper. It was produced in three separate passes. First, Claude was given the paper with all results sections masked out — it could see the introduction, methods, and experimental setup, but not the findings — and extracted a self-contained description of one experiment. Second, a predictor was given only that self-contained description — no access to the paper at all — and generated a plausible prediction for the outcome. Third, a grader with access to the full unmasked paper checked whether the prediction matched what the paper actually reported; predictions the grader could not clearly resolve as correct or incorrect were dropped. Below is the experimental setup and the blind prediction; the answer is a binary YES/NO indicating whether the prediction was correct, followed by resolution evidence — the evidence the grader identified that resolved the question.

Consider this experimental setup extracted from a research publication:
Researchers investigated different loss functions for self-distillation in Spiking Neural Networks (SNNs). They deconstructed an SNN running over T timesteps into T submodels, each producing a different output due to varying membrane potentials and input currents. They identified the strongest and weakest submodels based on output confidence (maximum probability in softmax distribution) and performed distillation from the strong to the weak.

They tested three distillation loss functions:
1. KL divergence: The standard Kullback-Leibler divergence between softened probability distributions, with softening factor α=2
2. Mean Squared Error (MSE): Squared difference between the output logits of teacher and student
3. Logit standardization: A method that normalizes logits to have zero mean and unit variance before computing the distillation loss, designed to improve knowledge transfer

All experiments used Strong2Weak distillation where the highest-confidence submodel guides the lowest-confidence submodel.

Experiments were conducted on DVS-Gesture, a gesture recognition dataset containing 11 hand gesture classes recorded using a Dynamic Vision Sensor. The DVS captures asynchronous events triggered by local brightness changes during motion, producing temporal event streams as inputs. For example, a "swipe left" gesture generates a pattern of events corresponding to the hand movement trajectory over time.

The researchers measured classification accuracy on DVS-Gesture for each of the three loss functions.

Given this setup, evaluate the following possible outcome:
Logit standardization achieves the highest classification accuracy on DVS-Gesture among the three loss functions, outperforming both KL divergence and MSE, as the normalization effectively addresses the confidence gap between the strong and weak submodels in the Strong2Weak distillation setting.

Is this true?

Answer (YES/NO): NO